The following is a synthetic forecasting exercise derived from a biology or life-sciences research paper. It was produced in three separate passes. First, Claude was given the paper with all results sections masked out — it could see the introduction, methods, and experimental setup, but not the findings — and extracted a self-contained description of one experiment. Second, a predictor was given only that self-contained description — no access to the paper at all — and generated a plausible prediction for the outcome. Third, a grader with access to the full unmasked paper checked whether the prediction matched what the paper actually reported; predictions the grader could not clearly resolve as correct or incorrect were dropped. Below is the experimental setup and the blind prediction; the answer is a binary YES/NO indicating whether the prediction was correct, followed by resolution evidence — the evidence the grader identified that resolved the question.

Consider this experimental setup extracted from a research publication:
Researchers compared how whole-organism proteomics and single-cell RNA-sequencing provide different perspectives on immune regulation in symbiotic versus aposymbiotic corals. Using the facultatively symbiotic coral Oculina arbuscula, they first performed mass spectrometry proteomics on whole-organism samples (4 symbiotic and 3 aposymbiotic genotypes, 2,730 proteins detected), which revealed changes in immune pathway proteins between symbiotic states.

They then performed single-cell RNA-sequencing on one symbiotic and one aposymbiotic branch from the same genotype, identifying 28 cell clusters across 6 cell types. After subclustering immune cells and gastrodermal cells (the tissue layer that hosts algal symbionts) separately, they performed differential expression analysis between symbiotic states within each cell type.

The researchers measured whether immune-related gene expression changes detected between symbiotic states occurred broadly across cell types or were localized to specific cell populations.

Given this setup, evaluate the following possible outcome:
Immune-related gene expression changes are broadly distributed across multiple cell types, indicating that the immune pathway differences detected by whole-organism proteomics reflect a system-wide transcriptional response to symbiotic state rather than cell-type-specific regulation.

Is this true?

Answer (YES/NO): NO